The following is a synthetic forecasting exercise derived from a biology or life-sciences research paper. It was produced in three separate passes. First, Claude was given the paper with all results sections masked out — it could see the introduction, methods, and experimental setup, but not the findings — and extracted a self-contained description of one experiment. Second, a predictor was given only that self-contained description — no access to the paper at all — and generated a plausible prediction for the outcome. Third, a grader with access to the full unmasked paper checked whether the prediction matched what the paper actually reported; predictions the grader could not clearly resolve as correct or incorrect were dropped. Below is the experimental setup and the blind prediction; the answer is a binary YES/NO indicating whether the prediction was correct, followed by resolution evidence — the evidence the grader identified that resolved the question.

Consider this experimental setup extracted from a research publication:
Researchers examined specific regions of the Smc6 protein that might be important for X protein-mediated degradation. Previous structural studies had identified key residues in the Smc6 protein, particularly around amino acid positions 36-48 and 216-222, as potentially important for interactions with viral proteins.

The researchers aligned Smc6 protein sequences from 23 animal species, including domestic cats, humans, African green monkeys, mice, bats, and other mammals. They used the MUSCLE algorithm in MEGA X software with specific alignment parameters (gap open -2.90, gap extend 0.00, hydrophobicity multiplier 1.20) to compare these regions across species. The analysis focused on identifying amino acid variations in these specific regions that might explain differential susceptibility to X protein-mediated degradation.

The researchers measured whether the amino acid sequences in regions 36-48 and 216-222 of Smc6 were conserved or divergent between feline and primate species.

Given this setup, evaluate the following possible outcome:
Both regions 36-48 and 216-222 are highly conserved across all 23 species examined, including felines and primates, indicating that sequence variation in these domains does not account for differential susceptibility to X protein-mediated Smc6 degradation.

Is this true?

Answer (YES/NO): NO